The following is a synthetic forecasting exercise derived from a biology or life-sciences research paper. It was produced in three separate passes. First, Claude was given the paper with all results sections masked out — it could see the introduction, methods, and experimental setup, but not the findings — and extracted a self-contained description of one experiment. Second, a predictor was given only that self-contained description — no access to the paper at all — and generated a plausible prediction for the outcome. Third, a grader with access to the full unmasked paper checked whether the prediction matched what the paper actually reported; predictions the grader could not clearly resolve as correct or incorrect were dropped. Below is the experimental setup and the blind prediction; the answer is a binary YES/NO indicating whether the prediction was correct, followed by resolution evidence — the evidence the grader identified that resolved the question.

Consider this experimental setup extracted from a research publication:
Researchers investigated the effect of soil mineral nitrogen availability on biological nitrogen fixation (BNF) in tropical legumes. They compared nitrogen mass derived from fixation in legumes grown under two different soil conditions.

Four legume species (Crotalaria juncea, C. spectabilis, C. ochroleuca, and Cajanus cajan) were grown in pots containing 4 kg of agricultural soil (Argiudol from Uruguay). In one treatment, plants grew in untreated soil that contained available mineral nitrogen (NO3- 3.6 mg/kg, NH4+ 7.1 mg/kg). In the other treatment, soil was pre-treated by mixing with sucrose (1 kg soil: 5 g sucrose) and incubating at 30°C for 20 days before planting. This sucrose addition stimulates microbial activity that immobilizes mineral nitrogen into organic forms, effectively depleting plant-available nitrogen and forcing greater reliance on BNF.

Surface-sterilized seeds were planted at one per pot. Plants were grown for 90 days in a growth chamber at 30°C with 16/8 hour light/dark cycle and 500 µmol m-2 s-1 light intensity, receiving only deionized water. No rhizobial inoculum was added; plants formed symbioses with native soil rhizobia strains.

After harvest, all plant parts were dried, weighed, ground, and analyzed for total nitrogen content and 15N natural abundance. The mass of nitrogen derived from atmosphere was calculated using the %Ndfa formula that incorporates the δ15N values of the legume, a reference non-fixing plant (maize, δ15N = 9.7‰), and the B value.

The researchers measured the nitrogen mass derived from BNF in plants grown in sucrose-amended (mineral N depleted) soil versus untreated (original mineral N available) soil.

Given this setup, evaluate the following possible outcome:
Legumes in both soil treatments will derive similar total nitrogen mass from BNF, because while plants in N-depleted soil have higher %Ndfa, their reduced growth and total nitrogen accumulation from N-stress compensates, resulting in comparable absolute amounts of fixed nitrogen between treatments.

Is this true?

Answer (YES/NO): NO